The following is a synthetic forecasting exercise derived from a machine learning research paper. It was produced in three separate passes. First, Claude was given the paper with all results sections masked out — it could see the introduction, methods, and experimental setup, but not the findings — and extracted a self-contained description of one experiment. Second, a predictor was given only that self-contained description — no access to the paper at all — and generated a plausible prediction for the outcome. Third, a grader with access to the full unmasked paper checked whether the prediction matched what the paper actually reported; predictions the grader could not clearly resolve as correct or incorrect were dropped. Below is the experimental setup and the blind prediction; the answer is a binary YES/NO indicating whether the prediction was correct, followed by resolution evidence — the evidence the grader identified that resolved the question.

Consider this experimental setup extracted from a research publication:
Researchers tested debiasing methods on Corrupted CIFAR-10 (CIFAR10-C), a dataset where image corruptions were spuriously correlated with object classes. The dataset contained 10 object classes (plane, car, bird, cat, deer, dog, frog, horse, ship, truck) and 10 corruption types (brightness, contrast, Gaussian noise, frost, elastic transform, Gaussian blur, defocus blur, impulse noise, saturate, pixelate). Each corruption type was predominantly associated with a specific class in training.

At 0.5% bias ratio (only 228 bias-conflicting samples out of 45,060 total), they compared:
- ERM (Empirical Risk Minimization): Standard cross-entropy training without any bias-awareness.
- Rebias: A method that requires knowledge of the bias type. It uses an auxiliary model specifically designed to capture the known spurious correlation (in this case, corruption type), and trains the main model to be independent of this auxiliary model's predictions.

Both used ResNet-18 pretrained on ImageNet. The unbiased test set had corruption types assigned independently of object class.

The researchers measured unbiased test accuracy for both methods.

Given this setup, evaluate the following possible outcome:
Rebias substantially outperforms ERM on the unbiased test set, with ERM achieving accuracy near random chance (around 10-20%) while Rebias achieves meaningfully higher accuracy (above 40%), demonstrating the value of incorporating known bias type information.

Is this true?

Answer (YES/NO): NO